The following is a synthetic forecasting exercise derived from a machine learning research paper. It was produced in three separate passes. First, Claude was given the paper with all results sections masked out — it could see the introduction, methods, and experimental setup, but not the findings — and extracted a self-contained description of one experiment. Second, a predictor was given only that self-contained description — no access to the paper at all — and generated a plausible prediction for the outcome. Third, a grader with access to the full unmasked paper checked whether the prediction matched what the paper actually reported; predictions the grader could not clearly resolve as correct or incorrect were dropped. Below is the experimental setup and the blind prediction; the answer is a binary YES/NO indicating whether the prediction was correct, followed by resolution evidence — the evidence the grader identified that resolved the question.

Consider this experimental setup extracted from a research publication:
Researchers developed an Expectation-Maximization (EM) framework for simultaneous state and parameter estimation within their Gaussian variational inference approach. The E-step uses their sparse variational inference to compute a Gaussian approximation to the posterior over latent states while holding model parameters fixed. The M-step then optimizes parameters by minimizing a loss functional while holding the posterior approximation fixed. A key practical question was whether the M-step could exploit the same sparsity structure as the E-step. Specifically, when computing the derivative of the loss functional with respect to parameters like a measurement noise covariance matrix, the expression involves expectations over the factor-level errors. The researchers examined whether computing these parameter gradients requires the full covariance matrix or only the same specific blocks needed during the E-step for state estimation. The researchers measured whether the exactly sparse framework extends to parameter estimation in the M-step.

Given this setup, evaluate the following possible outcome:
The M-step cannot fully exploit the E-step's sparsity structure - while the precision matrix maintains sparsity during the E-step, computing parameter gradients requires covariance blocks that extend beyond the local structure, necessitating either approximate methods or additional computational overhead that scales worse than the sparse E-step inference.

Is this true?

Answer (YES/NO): NO